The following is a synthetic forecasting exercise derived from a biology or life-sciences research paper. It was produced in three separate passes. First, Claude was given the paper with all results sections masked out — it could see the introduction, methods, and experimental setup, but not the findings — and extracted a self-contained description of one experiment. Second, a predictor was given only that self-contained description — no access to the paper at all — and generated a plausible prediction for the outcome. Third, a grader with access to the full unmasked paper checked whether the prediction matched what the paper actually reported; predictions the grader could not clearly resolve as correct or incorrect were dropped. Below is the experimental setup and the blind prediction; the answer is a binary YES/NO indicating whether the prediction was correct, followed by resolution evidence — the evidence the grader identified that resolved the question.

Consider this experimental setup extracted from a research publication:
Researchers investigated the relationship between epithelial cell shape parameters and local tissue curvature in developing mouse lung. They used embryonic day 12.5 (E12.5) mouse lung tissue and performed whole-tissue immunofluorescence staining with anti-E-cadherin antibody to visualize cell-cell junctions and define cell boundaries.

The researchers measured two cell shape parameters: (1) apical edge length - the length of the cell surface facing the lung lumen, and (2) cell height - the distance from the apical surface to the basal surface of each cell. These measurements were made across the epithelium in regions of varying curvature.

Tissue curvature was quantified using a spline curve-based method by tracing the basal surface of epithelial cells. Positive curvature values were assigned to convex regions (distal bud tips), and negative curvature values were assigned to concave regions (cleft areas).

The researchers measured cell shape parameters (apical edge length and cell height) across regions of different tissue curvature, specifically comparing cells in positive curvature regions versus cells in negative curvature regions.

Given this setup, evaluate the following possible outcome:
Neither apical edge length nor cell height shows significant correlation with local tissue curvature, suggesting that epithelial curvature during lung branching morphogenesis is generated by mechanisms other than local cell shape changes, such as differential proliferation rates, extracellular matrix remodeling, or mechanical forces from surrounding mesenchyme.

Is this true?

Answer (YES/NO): NO